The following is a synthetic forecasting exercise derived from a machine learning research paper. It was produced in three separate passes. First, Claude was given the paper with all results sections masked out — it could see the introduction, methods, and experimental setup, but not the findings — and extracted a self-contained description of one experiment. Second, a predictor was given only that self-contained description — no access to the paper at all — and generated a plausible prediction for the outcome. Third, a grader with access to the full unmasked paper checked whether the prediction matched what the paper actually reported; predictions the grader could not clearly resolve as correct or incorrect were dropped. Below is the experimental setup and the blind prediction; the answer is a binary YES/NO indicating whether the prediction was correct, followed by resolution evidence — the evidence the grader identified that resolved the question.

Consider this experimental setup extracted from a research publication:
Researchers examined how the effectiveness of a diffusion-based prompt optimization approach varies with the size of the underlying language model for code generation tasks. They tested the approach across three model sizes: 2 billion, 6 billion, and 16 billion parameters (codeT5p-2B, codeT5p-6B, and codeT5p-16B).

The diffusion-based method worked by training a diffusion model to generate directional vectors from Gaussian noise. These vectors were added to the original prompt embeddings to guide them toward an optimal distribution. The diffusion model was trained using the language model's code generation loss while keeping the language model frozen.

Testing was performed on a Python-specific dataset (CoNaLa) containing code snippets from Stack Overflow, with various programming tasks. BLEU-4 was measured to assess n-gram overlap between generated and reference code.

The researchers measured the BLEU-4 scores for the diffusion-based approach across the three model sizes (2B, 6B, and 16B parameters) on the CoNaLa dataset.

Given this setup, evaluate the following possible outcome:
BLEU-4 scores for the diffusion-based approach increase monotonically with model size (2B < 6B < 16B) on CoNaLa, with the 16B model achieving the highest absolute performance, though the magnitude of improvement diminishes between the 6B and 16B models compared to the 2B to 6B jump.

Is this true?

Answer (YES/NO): NO